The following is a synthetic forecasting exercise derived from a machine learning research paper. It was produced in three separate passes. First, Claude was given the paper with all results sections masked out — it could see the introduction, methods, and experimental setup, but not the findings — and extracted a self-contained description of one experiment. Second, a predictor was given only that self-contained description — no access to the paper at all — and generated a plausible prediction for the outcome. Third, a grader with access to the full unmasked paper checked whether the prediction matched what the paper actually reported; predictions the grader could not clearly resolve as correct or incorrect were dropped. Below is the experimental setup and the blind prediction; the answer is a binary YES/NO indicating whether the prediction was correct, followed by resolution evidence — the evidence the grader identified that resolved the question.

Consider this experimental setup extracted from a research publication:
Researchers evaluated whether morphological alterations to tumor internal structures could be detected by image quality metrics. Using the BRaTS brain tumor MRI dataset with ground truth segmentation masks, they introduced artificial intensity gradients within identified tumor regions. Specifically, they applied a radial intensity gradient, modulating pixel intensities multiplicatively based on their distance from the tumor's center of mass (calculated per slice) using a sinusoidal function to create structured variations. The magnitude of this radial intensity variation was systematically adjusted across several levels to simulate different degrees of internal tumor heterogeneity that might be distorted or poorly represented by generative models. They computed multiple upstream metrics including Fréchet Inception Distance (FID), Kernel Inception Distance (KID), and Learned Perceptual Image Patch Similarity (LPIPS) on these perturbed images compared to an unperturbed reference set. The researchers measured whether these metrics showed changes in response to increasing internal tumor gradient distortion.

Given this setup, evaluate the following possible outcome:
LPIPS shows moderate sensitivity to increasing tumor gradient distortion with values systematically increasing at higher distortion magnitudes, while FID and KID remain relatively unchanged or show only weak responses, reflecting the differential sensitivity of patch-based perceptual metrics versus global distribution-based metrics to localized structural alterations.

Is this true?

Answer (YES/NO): NO